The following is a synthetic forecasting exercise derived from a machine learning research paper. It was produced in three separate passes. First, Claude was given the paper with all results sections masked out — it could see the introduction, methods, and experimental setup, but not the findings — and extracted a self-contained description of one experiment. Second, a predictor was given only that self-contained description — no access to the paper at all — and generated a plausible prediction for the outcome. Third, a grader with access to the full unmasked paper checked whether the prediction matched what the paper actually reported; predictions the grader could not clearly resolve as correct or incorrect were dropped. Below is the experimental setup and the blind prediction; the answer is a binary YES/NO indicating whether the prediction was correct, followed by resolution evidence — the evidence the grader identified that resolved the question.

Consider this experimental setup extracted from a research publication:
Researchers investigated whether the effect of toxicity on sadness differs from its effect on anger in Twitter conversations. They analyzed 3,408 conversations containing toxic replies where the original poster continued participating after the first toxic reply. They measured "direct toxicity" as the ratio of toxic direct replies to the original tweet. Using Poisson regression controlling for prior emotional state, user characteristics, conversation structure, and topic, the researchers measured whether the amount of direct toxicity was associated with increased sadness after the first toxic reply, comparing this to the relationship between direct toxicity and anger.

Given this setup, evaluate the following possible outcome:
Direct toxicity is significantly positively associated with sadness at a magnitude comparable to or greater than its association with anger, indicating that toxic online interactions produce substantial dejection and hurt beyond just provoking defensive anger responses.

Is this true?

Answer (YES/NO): YES